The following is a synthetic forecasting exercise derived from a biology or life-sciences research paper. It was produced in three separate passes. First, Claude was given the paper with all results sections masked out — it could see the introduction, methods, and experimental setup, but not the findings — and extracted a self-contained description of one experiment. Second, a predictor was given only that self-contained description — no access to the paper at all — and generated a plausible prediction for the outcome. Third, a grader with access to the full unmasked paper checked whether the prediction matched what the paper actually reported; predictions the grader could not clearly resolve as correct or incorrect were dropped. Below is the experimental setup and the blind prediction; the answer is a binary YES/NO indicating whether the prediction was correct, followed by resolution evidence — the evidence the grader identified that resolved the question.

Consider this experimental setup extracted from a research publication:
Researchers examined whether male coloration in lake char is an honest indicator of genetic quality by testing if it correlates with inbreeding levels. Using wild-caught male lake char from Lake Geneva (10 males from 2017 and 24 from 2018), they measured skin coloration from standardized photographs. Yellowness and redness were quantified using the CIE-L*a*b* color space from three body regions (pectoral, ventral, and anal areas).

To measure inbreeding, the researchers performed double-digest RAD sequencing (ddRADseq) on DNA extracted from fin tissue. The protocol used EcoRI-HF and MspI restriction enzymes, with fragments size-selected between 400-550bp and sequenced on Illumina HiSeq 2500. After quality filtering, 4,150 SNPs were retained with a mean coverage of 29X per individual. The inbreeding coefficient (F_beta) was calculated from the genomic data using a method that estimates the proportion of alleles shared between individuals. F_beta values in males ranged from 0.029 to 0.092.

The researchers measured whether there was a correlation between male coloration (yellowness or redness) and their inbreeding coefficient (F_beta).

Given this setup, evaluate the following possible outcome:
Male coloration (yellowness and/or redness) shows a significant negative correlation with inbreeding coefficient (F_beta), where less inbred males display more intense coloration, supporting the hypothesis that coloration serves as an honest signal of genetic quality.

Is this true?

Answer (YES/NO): NO